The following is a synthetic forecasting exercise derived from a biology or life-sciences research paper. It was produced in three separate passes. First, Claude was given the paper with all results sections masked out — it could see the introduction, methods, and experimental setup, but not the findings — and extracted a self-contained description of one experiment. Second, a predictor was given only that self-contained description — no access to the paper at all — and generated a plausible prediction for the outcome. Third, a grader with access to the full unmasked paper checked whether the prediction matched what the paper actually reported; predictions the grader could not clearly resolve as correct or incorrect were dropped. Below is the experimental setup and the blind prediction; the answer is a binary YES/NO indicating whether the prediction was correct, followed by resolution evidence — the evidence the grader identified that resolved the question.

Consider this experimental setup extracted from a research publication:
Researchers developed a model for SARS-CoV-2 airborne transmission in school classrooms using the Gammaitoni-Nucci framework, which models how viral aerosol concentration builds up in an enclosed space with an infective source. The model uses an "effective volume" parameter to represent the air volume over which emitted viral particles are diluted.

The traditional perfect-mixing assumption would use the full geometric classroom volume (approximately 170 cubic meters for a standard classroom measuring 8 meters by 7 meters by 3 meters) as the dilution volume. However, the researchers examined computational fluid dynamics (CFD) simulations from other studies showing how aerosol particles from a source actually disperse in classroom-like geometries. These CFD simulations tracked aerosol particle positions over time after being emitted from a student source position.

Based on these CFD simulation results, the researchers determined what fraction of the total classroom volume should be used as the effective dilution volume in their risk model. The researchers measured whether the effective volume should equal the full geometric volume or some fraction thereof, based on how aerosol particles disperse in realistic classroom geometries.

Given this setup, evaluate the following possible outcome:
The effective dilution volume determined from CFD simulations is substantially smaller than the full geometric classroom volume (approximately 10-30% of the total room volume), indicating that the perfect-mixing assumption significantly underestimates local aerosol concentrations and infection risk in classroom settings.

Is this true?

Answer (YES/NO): NO